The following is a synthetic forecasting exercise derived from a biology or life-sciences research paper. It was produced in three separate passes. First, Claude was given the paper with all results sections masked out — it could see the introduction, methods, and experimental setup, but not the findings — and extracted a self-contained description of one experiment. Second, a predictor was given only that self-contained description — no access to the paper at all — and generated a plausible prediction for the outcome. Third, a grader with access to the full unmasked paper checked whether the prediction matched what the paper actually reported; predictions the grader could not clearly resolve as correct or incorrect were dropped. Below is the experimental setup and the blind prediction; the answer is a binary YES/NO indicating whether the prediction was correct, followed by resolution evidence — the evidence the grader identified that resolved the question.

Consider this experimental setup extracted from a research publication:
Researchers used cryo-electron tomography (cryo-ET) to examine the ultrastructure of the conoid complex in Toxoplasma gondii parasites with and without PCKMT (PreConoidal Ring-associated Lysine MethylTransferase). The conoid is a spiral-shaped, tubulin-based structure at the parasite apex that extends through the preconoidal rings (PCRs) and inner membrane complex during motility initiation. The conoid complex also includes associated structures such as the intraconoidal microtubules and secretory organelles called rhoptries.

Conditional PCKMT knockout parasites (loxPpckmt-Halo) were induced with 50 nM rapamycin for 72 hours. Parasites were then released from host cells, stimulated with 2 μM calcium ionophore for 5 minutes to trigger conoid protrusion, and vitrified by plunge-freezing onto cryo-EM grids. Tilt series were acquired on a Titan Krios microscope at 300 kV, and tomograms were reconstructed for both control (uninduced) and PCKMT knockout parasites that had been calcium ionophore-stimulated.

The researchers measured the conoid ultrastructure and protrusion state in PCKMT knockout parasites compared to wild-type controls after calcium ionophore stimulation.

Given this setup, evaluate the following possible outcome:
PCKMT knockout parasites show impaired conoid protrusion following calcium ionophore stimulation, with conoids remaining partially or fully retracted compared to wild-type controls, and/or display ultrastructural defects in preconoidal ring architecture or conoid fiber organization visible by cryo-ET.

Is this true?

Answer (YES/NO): NO